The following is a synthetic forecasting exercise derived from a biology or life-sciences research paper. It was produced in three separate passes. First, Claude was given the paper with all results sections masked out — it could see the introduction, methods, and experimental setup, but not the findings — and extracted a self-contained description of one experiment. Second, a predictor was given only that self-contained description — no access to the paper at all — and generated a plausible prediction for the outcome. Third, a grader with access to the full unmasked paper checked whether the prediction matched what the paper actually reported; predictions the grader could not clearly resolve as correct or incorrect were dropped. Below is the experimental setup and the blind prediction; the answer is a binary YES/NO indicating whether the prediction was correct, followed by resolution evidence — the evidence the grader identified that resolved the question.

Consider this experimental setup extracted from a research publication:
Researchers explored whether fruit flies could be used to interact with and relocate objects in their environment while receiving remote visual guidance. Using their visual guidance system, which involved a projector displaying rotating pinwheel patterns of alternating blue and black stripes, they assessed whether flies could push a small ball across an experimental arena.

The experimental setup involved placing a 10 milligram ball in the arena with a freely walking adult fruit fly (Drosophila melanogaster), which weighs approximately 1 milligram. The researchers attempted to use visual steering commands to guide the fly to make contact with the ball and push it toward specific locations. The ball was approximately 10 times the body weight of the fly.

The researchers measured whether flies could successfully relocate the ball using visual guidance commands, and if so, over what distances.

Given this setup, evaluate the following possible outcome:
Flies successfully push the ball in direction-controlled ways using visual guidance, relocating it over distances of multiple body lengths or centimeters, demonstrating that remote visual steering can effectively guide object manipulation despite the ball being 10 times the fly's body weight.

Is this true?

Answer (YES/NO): YES